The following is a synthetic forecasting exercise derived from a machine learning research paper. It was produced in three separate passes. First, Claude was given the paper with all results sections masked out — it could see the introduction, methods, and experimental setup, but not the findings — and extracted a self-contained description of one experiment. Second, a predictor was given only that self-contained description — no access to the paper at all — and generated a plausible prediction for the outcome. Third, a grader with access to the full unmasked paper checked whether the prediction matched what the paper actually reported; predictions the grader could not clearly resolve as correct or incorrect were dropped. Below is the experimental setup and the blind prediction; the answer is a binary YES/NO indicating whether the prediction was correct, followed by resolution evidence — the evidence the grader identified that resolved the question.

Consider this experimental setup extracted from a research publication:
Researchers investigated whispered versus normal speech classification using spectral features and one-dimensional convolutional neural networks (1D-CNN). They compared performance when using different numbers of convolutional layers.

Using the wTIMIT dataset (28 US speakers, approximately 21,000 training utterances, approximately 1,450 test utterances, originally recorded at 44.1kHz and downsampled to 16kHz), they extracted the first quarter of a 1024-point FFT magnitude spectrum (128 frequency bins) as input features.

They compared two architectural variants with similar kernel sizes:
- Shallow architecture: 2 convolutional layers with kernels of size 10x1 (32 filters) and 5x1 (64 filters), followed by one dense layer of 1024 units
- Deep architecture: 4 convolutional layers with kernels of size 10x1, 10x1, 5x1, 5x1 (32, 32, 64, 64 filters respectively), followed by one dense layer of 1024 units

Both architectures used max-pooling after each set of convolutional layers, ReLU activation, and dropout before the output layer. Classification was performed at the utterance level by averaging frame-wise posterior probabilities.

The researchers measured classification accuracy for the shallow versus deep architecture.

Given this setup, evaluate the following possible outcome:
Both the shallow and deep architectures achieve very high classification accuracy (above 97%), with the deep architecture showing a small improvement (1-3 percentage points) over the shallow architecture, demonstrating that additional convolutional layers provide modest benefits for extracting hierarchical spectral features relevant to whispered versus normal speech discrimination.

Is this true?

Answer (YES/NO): NO